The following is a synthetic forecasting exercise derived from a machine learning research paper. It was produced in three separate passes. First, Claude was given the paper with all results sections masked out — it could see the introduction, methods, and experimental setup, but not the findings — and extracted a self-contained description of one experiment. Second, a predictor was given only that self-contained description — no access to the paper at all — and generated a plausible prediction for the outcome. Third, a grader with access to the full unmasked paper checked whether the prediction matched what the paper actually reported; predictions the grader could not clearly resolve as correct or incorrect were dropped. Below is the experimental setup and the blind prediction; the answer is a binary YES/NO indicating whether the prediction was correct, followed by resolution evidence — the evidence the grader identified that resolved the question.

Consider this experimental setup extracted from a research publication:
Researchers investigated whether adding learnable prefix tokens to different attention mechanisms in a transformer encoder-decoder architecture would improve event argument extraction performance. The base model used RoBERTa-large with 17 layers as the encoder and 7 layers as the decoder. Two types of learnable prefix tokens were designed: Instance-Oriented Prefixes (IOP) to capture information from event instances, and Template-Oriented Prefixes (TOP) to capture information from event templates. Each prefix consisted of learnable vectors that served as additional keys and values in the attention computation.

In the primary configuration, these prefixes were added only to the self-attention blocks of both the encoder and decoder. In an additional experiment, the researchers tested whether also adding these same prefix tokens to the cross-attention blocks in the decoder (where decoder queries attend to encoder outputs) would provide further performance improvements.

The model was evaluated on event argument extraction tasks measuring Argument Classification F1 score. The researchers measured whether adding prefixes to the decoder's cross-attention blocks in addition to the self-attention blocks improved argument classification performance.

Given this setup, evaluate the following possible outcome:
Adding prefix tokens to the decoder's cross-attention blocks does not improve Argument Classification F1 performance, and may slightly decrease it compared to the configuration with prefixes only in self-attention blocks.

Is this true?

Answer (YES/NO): YES